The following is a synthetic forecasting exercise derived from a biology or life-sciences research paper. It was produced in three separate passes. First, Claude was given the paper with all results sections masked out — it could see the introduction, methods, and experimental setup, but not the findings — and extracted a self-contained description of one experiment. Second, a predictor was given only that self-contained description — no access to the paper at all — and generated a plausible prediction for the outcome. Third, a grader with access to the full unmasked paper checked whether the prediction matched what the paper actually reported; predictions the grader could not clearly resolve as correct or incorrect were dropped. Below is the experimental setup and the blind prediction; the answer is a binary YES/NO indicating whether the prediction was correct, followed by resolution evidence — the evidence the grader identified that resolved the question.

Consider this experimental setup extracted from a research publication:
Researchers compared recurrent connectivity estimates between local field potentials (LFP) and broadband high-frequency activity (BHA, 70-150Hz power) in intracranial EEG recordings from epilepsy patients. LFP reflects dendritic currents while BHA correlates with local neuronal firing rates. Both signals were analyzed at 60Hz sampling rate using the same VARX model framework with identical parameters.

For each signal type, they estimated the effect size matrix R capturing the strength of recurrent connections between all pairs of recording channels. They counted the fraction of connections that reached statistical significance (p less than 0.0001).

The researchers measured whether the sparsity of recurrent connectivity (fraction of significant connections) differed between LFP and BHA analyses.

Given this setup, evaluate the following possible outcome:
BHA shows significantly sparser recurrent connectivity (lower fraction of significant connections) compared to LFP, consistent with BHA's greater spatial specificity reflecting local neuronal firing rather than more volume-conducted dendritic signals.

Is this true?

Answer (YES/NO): YES